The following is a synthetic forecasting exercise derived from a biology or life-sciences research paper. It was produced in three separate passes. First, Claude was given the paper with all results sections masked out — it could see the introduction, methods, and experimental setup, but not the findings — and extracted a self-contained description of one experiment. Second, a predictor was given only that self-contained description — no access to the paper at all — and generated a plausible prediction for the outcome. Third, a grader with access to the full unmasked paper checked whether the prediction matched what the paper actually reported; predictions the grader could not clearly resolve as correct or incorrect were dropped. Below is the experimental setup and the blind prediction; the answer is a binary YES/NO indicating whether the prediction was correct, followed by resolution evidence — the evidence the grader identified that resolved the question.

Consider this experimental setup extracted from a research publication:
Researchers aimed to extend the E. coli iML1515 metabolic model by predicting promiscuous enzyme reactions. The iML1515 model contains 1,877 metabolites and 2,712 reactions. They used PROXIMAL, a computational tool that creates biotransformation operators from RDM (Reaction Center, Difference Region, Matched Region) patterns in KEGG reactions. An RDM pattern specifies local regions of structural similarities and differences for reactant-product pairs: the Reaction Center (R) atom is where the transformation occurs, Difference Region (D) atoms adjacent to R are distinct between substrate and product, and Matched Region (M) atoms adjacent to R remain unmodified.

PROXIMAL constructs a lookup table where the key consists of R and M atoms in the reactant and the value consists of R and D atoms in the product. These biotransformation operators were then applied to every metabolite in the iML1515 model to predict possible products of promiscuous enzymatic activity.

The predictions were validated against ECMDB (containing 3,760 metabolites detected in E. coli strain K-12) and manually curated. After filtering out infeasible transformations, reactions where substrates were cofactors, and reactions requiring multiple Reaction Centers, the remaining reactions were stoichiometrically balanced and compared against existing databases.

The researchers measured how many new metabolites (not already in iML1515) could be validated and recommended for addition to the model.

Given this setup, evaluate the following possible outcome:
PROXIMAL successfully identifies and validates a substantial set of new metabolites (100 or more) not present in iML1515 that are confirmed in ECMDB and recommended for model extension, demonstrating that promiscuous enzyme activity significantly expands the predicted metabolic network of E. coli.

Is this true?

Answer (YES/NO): NO